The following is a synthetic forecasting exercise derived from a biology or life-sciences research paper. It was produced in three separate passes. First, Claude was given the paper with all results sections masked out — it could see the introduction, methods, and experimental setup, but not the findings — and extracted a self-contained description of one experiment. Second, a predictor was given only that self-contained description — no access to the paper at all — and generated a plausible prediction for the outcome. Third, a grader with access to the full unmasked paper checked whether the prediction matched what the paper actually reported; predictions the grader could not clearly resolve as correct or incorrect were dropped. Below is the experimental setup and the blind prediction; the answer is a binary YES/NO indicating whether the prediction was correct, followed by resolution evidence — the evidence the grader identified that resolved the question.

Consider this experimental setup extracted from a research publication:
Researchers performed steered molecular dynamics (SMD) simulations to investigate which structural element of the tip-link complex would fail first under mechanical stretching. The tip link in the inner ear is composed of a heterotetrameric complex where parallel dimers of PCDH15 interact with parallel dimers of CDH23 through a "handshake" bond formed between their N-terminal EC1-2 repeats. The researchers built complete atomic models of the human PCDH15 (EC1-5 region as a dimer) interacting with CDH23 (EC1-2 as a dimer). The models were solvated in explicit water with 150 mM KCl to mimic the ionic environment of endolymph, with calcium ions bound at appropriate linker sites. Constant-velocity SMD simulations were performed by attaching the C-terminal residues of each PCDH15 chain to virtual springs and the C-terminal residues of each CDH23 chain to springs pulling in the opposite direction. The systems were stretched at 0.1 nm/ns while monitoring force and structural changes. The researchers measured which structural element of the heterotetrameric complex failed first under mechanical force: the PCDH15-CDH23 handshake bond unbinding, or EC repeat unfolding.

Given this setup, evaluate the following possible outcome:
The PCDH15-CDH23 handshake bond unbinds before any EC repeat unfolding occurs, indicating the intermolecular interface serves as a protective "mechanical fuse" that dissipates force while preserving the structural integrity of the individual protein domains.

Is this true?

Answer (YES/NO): YES